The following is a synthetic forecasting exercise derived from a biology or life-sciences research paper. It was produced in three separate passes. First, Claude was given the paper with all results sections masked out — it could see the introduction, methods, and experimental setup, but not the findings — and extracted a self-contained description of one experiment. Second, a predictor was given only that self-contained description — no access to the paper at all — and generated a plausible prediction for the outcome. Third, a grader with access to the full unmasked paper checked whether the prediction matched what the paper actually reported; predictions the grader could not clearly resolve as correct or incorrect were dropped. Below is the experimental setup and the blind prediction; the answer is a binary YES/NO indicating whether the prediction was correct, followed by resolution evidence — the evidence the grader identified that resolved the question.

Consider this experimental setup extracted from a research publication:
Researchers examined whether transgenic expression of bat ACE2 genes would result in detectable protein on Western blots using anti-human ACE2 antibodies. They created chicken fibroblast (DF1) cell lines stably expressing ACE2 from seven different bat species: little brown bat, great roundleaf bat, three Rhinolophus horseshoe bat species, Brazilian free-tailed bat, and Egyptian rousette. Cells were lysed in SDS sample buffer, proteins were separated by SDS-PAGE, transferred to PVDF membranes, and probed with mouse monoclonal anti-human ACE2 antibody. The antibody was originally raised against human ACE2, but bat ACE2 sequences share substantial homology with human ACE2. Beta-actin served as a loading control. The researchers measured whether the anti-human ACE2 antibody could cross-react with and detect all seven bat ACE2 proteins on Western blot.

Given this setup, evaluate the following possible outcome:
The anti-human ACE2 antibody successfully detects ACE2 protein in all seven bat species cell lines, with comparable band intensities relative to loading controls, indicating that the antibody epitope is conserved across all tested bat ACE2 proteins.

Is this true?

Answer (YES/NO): NO